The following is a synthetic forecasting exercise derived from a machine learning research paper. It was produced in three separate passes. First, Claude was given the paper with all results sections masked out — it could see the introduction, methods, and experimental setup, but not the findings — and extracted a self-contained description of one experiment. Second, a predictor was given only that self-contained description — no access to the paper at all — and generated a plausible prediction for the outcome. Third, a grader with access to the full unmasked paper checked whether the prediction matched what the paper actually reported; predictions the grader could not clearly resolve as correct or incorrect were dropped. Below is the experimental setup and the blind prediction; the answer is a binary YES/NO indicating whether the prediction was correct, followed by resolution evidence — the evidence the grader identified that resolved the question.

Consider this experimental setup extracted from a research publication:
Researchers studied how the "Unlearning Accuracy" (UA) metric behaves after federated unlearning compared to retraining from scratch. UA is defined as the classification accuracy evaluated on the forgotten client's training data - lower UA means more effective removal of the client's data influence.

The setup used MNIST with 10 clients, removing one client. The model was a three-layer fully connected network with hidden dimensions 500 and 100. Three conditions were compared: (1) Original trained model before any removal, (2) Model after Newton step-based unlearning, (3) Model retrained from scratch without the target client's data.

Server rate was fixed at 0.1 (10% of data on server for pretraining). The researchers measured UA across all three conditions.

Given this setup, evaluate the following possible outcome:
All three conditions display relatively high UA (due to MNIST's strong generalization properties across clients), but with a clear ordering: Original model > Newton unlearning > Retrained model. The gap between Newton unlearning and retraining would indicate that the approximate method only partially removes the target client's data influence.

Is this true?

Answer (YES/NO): NO